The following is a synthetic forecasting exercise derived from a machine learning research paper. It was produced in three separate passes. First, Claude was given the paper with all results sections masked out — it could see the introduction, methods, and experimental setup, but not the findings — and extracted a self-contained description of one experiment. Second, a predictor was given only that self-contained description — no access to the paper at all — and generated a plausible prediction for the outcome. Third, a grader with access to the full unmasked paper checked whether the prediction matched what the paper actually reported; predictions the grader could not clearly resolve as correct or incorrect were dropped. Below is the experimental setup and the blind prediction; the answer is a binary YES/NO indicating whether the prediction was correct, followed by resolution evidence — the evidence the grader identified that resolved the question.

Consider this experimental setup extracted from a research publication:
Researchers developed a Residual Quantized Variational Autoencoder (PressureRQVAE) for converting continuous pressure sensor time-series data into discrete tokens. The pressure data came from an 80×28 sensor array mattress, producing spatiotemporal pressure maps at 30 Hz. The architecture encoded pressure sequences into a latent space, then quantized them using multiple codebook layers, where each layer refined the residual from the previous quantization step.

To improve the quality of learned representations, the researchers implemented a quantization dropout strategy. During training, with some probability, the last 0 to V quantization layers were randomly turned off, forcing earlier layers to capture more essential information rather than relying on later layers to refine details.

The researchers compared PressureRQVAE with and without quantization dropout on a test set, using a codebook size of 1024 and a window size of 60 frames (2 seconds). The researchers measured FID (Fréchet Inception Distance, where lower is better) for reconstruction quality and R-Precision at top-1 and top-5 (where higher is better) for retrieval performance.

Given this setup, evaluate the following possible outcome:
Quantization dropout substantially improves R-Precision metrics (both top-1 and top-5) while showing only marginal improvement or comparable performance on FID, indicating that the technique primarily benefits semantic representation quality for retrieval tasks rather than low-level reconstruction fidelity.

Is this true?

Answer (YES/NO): NO